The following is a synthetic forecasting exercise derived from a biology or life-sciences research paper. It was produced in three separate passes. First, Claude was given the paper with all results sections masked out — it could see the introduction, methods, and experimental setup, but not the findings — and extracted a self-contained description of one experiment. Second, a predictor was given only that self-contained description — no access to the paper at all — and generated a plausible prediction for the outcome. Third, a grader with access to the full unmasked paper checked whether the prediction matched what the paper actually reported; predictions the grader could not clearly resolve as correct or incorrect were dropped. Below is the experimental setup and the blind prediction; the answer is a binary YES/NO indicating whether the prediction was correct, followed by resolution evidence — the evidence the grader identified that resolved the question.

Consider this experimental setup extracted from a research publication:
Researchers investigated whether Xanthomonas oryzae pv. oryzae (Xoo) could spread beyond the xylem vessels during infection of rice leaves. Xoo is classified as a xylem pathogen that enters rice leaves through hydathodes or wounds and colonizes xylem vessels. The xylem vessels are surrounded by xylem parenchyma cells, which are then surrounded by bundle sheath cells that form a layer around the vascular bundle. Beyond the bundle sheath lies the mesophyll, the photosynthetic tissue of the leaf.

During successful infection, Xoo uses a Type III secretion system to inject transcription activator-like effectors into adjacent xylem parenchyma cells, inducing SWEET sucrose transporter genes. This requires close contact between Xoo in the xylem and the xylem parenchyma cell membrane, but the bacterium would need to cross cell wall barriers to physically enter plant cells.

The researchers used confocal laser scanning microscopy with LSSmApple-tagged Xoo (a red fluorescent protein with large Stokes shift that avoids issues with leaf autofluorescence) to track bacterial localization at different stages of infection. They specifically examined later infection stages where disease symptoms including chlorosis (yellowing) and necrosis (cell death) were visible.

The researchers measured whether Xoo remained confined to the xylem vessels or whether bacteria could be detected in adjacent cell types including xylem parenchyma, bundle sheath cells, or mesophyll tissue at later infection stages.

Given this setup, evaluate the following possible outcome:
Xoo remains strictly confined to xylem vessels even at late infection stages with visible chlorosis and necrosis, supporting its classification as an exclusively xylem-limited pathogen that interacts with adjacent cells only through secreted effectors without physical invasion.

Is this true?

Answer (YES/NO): NO